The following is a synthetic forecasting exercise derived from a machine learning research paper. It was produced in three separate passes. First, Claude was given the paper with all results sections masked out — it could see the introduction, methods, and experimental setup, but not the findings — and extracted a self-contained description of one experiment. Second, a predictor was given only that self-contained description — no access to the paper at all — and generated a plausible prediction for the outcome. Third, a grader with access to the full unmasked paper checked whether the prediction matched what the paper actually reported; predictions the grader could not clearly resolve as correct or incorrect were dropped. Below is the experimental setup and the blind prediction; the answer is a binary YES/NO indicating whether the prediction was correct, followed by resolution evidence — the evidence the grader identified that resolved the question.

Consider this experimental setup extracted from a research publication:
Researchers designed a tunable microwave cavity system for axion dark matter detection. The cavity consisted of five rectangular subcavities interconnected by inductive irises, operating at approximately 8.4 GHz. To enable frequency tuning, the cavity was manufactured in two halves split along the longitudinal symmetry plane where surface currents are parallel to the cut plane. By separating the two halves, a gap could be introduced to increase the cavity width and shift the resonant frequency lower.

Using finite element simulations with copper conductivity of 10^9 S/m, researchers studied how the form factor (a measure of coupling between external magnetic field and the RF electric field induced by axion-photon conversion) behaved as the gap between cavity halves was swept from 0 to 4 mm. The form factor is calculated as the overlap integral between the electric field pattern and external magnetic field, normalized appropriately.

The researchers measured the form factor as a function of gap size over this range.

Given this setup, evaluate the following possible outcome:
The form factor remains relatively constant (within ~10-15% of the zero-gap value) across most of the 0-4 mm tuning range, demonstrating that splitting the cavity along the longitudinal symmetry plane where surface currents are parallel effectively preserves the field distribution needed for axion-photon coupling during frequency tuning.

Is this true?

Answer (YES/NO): YES